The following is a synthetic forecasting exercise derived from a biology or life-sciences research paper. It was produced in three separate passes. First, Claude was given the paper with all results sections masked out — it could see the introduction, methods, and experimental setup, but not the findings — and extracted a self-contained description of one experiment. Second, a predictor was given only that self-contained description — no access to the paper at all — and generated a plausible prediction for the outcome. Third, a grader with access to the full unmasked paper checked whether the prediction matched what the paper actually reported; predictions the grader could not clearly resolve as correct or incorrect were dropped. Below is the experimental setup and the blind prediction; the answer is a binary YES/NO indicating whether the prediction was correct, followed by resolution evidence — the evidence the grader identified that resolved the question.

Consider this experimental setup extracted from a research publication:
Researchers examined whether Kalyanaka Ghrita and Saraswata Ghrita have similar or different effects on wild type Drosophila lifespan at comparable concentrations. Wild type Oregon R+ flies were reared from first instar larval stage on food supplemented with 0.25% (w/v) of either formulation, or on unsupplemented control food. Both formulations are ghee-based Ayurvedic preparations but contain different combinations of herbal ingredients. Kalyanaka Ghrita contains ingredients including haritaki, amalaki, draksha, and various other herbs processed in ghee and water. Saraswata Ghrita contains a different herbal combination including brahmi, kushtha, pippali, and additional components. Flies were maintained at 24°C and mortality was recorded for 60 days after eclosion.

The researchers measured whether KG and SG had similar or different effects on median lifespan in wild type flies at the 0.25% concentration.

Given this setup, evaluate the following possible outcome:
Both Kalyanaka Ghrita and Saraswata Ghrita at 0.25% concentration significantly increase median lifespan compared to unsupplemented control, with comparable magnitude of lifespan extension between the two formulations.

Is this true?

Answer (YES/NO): NO